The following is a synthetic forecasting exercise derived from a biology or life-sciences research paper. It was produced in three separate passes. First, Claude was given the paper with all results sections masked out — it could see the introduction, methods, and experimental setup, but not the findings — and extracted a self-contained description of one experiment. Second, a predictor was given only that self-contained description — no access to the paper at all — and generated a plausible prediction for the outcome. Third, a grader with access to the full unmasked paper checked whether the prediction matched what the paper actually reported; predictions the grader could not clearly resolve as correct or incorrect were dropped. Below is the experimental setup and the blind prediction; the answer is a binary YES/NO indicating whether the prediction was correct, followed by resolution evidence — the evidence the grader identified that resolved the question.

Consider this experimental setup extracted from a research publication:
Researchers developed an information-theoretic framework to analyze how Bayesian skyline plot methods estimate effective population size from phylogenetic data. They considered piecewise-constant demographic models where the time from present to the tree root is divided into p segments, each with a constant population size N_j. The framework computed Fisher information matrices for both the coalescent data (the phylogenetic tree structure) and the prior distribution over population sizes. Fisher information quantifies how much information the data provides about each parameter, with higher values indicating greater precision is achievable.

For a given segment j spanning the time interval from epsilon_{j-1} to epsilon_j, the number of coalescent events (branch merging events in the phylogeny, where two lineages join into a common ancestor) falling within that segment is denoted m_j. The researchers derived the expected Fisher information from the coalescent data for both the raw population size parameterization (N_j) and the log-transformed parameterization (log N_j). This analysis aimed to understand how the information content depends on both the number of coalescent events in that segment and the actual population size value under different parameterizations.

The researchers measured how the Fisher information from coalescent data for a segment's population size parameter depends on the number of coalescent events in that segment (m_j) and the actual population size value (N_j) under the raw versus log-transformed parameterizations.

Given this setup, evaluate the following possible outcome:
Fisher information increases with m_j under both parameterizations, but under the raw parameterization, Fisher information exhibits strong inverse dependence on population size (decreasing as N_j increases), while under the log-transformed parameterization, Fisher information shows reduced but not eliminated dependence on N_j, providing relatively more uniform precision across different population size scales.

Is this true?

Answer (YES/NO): NO